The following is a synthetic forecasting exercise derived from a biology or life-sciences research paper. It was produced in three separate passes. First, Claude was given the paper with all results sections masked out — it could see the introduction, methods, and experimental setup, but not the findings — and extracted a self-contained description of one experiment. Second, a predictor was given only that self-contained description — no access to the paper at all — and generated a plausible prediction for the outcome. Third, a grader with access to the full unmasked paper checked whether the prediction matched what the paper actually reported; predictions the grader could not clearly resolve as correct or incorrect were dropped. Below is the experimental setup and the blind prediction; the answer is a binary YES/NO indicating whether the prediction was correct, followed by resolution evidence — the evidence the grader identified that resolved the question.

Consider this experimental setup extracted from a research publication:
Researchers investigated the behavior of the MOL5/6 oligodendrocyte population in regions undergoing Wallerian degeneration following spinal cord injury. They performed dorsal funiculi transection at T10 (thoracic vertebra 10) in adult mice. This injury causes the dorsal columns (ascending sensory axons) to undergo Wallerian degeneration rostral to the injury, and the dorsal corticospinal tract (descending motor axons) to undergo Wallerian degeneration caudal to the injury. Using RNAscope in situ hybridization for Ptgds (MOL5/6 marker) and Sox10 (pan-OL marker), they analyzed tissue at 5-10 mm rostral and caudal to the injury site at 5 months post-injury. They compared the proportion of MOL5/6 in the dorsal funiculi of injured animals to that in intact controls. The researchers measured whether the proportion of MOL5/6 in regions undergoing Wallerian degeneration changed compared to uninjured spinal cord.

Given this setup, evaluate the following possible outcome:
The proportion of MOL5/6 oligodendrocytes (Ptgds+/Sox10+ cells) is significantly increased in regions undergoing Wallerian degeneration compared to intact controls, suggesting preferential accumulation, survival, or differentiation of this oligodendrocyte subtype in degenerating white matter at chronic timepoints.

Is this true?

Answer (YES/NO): NO